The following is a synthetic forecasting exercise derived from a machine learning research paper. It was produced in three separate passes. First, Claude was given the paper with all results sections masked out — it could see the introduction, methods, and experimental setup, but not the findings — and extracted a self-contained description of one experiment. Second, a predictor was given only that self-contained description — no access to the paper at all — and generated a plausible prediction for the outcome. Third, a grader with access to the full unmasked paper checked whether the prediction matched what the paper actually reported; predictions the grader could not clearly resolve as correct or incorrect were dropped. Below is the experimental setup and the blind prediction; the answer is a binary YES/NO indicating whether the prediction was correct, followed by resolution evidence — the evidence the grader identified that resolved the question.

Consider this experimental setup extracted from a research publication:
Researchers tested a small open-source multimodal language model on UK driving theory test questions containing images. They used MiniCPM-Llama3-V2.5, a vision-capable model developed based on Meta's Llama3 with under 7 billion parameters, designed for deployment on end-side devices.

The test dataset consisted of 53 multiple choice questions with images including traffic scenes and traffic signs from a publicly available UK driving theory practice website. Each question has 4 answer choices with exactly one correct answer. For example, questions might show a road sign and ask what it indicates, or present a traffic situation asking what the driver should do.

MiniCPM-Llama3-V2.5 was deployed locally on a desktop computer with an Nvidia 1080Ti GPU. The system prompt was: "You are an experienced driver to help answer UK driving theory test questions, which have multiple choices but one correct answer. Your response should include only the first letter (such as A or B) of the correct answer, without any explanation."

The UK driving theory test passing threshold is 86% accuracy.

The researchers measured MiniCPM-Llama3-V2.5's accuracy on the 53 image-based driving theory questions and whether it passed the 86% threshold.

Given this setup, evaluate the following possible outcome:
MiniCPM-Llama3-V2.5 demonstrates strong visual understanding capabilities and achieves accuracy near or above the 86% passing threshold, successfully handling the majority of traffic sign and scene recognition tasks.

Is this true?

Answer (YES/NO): NO